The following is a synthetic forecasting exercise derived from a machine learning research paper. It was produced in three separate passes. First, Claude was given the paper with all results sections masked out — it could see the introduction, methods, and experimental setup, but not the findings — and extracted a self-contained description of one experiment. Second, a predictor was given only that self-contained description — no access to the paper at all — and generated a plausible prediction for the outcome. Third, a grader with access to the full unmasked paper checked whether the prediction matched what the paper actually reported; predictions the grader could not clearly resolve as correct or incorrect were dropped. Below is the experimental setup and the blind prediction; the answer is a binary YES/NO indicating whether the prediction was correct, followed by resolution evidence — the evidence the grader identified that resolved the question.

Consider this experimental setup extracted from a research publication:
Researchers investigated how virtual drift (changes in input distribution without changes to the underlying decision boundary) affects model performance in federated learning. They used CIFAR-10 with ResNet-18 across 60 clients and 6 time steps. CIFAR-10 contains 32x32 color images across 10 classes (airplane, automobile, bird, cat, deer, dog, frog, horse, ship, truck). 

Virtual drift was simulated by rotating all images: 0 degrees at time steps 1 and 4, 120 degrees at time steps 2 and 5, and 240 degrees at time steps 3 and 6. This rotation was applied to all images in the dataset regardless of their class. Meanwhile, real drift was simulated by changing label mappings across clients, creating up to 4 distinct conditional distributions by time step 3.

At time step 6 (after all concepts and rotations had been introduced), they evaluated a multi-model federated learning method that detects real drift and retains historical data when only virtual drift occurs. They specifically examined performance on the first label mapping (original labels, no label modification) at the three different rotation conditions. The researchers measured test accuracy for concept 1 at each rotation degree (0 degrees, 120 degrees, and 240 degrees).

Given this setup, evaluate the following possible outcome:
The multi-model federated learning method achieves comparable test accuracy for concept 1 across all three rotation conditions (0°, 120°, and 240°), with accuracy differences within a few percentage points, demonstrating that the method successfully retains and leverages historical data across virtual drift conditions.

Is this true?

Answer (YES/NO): YES